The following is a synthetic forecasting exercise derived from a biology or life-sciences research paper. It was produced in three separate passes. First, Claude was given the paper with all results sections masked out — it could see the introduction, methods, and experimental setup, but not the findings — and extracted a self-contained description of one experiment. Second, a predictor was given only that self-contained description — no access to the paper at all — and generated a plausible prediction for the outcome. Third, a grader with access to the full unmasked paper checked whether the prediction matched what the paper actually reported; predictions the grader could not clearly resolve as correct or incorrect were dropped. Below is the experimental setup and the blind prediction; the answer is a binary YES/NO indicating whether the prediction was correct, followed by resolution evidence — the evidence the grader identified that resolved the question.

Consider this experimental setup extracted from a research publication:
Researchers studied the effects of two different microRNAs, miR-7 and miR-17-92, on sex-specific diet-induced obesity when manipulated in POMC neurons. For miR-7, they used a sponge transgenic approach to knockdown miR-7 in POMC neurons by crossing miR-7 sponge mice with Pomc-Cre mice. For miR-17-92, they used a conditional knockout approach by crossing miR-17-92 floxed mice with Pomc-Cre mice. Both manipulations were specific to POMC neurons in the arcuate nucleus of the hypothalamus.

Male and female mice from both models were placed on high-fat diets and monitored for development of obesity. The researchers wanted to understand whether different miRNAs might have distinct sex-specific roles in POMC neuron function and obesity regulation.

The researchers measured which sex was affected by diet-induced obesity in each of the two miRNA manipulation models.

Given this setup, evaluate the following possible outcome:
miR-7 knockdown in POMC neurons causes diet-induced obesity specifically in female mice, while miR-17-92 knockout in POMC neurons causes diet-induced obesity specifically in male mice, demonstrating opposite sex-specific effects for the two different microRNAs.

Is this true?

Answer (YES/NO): YES